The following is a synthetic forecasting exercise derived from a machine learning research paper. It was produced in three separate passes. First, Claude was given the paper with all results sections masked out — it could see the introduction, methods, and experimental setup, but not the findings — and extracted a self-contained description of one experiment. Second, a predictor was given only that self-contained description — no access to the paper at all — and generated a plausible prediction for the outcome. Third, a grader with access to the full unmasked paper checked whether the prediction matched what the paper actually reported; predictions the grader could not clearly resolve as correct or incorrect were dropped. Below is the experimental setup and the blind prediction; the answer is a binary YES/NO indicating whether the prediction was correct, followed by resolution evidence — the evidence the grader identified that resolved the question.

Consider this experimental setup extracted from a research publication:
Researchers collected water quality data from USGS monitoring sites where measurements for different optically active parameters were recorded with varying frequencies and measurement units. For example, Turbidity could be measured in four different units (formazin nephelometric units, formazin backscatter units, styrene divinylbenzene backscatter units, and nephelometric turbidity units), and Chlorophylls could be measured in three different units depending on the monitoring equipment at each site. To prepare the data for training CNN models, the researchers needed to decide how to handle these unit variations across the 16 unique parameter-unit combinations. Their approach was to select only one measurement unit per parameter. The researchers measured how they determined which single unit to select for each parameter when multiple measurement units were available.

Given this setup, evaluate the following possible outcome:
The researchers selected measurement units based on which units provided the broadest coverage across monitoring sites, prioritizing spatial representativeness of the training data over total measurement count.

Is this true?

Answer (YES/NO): NO